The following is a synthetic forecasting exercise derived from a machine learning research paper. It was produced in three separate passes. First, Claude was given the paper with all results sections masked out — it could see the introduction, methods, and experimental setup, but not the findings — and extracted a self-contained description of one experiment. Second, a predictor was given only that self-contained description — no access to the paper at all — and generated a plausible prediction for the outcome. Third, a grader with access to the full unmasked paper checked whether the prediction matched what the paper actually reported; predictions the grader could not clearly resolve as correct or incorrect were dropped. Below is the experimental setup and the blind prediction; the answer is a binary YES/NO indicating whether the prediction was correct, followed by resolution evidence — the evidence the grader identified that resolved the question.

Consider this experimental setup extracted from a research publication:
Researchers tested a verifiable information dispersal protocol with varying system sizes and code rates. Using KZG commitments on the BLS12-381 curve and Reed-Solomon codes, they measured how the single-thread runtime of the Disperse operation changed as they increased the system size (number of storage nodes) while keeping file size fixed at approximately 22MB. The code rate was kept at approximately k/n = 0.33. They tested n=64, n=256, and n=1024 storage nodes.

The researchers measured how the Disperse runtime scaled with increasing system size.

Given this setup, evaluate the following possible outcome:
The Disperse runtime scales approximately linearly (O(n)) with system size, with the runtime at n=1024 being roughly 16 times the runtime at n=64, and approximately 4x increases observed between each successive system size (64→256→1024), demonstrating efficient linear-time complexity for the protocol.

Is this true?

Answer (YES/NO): NO